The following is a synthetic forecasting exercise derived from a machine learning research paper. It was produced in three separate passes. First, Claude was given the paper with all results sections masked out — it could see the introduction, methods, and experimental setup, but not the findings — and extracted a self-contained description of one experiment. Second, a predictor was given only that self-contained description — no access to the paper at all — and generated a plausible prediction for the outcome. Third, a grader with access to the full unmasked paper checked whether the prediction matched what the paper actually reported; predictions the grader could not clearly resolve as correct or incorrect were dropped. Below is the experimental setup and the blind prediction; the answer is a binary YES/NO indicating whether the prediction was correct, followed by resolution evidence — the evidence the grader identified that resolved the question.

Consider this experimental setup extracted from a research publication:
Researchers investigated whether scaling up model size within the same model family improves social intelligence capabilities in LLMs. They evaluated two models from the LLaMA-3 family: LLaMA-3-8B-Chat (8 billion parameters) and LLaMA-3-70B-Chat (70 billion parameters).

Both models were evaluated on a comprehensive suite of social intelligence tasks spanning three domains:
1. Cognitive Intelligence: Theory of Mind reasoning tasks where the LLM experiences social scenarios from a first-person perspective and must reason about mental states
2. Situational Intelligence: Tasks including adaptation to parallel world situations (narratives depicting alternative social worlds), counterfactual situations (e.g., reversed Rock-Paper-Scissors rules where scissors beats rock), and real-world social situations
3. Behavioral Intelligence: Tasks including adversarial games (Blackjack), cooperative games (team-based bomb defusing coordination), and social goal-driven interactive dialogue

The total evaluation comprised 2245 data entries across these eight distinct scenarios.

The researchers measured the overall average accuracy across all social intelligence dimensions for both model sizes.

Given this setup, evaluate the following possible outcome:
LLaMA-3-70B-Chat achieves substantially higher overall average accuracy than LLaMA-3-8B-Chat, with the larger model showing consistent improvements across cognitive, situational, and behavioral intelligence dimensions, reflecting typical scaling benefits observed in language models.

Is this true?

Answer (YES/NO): NO